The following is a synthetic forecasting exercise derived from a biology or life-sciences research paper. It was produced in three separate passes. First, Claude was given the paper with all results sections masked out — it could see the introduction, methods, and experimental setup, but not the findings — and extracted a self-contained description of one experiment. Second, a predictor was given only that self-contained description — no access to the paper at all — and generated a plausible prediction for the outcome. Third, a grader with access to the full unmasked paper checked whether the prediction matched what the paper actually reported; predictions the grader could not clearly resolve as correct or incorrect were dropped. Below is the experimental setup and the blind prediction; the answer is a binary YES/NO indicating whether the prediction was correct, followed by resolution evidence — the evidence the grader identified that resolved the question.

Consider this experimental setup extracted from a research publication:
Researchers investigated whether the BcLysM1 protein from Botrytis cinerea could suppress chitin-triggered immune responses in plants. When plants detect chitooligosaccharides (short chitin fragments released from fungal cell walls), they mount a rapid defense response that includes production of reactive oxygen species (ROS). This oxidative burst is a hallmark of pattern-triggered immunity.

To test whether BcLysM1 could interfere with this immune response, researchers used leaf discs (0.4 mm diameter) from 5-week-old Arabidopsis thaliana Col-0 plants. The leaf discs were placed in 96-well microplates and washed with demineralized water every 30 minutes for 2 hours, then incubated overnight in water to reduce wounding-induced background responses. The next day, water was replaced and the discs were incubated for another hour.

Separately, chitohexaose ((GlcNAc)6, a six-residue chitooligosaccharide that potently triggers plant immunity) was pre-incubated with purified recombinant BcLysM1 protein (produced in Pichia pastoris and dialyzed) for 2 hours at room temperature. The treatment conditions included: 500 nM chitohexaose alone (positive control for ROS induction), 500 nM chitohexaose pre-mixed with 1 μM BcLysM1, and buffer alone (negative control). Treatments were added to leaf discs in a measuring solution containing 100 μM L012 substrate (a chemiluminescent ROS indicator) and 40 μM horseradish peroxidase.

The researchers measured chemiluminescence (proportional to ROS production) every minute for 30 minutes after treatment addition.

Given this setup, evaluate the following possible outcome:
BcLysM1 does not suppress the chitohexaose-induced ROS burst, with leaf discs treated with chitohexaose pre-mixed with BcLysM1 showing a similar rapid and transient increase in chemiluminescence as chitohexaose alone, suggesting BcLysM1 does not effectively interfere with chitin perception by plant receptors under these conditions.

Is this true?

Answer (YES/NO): NO